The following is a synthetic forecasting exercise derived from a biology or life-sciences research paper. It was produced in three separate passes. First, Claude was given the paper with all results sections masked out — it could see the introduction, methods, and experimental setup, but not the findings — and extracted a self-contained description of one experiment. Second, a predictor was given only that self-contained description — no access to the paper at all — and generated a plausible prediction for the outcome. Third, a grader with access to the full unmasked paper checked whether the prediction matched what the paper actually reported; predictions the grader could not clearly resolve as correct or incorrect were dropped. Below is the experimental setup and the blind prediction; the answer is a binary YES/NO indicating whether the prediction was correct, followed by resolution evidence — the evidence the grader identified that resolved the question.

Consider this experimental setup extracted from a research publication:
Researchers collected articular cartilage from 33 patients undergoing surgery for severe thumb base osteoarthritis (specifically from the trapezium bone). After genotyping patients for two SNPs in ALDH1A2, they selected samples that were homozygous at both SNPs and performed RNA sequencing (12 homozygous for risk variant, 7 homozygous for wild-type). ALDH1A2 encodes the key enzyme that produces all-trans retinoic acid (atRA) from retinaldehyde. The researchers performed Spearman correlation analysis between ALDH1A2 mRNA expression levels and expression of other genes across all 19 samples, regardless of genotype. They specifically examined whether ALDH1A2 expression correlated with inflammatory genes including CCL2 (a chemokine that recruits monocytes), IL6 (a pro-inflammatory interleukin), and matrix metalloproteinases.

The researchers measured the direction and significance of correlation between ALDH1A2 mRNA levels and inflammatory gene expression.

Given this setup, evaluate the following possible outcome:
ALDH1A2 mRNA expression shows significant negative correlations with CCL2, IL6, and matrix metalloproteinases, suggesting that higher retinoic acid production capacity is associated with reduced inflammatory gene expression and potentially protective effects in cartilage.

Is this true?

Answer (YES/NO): NO